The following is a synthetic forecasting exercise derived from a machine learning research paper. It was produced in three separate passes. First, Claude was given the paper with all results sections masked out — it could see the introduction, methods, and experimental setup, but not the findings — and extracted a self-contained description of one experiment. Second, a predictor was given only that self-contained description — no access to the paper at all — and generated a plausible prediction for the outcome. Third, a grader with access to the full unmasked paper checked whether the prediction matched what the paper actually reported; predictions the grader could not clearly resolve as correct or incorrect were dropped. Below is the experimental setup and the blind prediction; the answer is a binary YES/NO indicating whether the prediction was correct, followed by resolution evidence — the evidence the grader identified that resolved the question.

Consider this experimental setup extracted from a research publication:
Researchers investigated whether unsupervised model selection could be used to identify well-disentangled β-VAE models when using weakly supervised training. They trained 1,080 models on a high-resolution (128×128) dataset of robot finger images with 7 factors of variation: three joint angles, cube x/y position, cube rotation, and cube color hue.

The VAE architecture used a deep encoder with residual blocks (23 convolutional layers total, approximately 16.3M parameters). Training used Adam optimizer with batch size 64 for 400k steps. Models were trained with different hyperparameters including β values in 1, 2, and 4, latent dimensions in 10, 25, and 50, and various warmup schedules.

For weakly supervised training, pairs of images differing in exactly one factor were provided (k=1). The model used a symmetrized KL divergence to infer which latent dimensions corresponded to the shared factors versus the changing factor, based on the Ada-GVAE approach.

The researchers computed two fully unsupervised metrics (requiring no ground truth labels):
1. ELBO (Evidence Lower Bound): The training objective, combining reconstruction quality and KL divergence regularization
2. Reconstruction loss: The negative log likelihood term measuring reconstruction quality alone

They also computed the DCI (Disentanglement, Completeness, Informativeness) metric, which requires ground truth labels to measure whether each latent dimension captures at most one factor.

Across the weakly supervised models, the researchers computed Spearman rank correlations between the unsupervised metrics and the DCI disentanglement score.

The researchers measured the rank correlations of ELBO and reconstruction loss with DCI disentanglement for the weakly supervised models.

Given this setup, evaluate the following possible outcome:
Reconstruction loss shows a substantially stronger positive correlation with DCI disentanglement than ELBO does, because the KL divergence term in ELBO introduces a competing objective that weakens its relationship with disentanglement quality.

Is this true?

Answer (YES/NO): NO